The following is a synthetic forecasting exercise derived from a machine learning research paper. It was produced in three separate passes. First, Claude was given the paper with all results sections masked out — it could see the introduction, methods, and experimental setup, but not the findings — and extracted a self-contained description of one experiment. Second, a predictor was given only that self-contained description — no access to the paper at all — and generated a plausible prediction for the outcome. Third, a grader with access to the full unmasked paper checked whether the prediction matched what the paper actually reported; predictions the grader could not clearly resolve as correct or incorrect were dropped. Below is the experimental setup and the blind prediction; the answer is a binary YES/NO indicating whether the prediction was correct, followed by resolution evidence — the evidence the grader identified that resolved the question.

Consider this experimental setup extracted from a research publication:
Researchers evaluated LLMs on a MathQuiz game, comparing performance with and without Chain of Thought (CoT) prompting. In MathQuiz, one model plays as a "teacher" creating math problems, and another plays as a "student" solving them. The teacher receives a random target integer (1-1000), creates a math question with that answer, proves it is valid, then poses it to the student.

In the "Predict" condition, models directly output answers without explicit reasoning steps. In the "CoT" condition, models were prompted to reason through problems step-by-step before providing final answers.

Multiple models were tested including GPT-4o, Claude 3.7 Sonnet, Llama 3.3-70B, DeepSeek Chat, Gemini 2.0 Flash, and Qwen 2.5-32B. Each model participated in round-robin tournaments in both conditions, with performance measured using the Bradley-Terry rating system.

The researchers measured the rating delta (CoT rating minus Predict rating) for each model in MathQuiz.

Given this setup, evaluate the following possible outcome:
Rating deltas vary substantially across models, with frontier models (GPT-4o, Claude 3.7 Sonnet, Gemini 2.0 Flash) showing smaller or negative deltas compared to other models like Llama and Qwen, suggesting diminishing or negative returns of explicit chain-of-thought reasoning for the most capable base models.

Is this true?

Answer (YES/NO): NO